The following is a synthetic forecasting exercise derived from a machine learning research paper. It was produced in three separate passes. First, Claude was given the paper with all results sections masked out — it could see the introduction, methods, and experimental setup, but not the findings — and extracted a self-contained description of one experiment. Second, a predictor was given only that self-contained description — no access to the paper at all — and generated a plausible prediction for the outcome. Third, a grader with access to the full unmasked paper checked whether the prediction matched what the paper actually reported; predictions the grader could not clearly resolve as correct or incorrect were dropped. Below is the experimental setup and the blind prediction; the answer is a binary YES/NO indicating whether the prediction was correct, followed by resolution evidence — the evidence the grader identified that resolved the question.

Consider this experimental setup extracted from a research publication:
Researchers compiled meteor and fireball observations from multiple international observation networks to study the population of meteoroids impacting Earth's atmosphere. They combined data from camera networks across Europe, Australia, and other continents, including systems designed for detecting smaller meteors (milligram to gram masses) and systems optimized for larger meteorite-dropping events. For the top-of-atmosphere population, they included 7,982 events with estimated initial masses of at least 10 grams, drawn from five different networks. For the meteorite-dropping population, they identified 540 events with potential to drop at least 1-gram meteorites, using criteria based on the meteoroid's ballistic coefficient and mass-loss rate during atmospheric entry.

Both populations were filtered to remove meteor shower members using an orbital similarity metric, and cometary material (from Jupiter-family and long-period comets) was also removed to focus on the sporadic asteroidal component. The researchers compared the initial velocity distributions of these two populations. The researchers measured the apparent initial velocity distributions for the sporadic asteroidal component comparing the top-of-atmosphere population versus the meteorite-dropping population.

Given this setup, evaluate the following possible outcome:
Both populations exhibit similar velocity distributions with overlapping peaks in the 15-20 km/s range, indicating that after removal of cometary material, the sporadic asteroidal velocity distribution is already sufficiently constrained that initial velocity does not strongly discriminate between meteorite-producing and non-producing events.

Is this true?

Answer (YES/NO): NO